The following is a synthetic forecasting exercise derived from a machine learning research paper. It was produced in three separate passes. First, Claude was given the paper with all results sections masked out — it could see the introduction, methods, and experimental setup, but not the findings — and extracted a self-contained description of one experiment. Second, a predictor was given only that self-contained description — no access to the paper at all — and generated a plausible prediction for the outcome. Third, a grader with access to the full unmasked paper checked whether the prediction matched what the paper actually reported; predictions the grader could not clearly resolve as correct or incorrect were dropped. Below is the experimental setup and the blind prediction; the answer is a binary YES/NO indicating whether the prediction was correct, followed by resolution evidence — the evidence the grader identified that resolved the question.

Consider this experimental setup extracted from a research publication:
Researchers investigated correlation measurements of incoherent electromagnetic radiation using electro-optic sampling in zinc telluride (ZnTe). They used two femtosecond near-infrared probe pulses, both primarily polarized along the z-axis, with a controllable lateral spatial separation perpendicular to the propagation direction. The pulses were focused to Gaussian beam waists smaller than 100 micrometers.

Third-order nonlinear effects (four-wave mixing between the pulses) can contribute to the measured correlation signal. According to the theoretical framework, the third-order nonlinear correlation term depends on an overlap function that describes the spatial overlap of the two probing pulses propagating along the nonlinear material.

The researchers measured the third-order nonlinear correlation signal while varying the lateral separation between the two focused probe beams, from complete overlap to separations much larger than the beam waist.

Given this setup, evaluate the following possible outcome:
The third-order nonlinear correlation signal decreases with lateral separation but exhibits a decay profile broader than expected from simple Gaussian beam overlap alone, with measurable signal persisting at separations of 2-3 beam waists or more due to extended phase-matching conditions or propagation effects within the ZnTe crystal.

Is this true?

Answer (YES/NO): YES